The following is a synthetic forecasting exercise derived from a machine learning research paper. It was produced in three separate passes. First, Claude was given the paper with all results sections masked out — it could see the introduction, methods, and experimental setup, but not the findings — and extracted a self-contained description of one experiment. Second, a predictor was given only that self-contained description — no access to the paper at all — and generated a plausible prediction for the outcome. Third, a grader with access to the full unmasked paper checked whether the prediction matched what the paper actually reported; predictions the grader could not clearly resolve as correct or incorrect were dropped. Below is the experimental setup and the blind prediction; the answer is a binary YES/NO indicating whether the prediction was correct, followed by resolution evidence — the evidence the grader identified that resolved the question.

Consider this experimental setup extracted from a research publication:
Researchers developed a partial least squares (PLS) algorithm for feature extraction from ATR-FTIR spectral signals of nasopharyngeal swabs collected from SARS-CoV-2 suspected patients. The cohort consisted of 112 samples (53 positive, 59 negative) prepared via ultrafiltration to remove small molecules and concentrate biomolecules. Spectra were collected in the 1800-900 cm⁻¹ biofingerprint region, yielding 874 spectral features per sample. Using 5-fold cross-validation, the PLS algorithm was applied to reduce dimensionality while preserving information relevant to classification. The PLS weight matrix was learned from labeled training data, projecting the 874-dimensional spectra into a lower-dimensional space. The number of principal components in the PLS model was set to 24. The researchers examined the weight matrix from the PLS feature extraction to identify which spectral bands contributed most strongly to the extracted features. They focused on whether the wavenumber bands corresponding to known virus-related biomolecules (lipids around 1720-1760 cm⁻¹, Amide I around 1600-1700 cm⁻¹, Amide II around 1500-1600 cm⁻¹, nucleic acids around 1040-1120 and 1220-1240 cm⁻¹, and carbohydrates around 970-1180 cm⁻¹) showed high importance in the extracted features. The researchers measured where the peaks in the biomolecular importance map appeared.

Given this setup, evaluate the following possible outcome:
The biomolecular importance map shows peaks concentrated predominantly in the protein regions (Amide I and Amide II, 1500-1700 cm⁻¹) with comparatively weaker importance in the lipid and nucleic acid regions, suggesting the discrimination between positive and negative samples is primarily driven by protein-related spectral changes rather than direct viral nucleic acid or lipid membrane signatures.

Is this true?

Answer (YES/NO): NO